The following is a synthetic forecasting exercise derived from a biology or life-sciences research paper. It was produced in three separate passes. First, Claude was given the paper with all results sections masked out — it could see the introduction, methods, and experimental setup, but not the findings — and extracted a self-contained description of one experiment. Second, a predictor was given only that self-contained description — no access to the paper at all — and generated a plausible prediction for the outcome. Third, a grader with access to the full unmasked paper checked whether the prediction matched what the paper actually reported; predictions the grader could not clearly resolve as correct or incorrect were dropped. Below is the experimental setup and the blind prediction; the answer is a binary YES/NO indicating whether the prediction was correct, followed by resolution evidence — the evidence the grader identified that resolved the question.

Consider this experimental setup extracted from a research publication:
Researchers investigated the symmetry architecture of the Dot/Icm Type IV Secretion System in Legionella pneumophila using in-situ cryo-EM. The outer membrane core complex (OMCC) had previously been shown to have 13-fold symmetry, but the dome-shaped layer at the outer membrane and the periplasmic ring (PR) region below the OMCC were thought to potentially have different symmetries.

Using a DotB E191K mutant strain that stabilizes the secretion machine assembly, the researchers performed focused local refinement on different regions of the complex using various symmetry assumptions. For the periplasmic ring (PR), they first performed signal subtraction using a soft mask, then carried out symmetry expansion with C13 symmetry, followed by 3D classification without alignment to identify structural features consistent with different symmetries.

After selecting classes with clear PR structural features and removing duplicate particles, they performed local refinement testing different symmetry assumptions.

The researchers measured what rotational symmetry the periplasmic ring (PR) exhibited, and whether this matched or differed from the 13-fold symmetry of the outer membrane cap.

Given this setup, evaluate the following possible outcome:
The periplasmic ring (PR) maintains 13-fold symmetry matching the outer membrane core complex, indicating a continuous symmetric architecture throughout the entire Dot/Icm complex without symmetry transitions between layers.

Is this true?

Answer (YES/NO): NO